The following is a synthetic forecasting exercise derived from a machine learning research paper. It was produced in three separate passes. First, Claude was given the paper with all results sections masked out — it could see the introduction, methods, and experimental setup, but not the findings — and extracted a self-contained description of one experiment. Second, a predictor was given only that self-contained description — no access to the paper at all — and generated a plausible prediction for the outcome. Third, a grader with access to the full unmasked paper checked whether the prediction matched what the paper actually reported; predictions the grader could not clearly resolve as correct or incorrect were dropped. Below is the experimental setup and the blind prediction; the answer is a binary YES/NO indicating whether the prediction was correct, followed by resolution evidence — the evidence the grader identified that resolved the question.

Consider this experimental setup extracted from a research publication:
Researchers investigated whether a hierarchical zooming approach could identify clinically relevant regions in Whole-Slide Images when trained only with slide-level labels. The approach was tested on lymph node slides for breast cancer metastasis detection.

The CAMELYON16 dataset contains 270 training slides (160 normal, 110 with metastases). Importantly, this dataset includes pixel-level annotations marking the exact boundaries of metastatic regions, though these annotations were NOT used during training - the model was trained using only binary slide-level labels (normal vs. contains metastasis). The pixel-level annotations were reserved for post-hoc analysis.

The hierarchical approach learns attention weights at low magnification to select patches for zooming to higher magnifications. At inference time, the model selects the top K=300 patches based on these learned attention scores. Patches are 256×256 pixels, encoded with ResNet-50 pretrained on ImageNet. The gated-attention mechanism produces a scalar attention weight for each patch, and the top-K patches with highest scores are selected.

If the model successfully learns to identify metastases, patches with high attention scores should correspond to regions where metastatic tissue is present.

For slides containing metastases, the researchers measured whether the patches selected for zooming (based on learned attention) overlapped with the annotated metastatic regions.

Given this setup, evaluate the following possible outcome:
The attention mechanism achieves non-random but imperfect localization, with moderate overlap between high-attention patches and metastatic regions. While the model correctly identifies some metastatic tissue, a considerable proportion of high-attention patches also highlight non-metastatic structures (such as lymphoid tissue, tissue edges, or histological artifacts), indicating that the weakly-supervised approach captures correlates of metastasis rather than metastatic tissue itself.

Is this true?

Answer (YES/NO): NO